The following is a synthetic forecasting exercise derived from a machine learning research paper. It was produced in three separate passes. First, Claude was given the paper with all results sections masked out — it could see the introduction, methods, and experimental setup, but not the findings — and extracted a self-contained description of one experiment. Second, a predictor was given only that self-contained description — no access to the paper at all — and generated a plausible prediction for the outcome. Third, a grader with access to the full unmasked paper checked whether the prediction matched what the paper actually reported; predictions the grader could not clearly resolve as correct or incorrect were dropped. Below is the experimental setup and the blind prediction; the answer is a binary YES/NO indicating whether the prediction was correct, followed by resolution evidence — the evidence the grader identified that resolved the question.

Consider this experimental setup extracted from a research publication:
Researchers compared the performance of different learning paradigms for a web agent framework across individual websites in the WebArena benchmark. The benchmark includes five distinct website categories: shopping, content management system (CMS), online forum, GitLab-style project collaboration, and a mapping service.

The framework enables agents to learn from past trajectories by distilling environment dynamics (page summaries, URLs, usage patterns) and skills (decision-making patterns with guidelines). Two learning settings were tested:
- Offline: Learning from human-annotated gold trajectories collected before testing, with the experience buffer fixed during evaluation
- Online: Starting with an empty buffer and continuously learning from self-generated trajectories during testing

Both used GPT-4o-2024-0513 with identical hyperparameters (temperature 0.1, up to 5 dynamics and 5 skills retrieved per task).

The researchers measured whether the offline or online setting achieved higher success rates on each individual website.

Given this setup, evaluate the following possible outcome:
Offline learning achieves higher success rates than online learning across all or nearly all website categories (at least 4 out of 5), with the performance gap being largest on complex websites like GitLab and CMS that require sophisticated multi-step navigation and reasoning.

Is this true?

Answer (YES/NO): NO